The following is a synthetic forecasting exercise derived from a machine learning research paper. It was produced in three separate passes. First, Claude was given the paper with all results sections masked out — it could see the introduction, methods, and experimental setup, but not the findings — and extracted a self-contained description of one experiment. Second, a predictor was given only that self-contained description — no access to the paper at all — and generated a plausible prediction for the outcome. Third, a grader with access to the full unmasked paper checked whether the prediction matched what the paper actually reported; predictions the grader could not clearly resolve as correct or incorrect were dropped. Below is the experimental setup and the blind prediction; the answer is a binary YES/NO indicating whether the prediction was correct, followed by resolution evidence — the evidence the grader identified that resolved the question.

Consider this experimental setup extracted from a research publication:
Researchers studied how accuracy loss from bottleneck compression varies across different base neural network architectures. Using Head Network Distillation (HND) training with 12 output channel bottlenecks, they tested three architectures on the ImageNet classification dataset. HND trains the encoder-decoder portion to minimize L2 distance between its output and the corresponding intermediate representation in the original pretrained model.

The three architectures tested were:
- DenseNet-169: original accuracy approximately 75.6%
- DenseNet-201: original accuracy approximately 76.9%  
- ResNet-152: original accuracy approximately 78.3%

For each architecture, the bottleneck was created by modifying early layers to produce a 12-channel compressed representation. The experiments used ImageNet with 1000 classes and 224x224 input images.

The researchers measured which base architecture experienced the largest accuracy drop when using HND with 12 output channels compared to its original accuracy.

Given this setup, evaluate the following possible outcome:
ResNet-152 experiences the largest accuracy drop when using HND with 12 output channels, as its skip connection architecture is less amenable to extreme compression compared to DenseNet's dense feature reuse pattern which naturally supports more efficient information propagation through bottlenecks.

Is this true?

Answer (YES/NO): NO